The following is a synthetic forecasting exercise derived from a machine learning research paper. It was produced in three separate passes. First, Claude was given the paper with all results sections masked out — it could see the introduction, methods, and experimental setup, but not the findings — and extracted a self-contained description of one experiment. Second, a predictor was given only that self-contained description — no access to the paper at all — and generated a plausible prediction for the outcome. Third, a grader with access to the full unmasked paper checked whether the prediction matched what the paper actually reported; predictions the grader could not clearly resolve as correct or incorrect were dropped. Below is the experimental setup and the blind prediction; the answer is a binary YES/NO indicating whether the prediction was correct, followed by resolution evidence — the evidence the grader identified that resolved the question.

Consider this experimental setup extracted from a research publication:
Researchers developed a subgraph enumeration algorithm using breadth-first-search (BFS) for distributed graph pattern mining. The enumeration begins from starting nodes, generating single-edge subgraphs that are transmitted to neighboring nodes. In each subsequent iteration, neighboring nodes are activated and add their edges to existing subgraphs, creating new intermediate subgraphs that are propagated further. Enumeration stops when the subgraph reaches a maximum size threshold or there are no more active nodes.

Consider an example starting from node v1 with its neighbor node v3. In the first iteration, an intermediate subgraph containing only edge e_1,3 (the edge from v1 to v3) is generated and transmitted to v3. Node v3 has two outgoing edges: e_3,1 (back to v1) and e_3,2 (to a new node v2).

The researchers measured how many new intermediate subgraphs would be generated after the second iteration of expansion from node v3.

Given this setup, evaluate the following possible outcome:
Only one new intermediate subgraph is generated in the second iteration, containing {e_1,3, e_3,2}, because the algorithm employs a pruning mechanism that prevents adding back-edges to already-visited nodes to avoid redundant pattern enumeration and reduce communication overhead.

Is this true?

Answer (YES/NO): NO